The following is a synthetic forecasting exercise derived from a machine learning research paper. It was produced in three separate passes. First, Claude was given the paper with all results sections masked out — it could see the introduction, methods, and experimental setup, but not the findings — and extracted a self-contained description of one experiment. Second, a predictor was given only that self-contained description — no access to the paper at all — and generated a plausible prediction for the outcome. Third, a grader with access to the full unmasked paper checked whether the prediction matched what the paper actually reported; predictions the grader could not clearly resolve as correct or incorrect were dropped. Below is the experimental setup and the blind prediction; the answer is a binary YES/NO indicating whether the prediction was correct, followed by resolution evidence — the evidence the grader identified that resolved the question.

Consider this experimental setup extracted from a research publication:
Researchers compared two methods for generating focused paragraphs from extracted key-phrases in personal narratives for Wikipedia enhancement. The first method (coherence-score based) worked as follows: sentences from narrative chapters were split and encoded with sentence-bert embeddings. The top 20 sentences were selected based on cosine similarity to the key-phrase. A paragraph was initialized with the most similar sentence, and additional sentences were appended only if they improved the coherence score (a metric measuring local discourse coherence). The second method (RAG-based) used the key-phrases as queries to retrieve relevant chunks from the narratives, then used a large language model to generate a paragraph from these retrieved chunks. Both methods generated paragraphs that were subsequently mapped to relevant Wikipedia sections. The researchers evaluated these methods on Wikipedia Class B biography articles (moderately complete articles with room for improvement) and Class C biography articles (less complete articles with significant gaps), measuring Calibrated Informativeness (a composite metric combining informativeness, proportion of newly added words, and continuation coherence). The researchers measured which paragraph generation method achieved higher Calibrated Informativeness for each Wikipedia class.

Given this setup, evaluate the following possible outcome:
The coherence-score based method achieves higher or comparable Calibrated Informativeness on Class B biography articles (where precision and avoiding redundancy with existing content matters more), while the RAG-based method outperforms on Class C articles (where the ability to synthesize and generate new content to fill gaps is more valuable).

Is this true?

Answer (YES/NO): NO